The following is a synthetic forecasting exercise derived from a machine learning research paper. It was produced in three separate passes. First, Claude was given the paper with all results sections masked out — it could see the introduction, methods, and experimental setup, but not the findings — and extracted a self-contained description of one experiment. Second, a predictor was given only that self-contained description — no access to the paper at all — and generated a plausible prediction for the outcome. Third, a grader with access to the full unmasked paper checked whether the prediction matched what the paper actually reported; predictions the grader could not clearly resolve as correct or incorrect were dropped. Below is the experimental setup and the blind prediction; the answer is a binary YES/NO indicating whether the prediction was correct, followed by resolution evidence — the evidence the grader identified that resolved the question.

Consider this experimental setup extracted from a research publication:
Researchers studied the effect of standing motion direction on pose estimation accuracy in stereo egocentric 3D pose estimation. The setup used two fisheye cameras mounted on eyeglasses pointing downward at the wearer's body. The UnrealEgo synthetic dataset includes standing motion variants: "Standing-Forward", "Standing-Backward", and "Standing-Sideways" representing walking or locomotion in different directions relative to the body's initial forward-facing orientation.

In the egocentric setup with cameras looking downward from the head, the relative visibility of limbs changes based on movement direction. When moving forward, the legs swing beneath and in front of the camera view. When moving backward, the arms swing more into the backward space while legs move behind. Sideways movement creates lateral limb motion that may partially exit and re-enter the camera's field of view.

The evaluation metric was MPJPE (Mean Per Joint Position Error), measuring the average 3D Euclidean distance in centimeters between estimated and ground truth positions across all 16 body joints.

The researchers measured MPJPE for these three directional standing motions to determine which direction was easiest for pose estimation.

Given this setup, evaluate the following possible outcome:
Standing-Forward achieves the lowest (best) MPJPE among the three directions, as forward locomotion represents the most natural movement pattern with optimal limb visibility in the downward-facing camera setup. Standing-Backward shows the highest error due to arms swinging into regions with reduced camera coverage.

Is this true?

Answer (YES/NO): NO